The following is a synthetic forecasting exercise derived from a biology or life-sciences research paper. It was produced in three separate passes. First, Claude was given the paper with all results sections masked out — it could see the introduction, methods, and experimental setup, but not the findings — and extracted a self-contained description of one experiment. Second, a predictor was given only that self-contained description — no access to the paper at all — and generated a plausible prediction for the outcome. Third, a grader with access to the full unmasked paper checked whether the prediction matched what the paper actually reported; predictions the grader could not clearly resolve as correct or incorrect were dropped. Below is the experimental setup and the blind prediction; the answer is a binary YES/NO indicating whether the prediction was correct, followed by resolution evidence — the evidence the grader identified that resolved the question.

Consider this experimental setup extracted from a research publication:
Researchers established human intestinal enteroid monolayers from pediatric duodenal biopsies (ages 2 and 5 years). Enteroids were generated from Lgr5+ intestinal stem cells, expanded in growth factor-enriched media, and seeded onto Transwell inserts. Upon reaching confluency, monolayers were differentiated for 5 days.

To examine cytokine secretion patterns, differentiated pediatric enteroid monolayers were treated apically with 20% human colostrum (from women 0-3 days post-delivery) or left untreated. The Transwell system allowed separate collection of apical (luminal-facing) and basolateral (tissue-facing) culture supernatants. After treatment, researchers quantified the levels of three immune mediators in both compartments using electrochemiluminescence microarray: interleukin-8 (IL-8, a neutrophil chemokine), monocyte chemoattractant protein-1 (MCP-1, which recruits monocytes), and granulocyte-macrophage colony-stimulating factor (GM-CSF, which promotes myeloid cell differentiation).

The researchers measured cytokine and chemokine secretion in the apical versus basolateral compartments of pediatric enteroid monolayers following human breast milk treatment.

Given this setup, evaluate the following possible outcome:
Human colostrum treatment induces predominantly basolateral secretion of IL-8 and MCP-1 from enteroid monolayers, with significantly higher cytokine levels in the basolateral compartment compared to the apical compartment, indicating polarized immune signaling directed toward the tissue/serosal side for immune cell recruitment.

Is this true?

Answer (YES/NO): NO